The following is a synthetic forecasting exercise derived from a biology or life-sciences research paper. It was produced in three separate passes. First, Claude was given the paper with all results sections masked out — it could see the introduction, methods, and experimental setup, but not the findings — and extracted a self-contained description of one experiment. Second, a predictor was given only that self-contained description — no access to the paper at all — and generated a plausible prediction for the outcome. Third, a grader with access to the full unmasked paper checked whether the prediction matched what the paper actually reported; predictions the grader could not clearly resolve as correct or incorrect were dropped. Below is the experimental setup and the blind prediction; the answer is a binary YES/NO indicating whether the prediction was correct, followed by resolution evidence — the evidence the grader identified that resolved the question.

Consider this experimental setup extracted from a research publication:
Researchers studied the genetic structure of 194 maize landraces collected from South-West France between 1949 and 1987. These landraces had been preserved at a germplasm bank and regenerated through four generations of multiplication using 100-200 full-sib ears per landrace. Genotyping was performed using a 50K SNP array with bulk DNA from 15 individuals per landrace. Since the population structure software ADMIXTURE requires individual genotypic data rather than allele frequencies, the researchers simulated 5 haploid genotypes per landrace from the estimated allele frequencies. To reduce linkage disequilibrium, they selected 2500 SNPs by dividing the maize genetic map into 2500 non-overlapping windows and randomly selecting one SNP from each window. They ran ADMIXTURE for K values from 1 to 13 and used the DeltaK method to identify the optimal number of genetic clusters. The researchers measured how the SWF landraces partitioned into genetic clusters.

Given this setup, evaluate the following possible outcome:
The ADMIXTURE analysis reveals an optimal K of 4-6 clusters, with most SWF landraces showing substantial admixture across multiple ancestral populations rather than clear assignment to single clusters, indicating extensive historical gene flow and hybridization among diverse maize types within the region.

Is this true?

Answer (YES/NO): NO